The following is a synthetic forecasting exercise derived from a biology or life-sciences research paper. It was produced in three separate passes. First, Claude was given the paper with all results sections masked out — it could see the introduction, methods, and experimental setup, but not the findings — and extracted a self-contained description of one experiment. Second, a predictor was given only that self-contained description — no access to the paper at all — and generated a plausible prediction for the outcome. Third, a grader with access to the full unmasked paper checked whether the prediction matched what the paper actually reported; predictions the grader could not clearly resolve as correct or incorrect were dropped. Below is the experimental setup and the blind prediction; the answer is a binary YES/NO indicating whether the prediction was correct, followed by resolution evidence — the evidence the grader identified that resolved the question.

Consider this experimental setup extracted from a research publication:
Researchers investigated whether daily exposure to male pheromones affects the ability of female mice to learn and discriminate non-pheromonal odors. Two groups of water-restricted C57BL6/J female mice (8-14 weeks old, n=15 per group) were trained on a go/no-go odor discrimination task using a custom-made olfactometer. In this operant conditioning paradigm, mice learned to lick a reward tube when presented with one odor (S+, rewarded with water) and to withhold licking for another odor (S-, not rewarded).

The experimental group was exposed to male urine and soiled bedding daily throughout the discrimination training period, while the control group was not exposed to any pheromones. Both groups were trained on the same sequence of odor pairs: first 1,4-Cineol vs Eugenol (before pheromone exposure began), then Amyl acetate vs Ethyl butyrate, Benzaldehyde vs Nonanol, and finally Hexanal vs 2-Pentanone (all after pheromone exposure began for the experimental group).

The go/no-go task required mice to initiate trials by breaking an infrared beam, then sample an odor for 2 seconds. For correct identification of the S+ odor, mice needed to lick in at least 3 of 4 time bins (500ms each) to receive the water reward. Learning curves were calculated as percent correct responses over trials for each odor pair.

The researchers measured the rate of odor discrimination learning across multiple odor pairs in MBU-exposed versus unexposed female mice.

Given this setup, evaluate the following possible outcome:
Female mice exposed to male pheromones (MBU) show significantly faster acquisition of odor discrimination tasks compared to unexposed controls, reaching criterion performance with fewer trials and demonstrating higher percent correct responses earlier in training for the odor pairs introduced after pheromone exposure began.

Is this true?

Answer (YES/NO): NO